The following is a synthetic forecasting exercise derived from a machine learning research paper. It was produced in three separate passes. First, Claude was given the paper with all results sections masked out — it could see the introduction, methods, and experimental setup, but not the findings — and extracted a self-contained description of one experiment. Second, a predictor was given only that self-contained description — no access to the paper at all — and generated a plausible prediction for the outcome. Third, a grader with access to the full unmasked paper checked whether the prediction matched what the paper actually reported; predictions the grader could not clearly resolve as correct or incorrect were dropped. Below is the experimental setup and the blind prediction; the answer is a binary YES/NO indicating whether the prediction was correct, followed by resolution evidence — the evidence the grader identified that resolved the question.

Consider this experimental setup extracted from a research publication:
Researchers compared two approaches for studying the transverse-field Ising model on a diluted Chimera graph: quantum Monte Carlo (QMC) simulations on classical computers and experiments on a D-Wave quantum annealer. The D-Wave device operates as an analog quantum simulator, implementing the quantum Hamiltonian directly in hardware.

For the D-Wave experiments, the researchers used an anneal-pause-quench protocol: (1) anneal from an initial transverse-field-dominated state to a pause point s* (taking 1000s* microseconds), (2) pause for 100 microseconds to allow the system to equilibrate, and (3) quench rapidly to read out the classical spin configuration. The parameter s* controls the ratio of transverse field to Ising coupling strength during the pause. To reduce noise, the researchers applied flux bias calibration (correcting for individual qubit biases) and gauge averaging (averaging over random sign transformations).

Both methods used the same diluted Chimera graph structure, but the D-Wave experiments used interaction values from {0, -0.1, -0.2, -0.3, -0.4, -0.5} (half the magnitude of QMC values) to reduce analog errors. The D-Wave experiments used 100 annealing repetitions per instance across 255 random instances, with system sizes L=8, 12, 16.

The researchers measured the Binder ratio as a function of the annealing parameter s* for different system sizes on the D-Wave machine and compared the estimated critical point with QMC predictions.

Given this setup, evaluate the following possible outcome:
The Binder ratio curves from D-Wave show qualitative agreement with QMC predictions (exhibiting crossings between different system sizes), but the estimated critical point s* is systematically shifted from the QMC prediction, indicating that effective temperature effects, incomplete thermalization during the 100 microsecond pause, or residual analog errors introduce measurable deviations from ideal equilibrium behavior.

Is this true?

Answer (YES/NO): NO